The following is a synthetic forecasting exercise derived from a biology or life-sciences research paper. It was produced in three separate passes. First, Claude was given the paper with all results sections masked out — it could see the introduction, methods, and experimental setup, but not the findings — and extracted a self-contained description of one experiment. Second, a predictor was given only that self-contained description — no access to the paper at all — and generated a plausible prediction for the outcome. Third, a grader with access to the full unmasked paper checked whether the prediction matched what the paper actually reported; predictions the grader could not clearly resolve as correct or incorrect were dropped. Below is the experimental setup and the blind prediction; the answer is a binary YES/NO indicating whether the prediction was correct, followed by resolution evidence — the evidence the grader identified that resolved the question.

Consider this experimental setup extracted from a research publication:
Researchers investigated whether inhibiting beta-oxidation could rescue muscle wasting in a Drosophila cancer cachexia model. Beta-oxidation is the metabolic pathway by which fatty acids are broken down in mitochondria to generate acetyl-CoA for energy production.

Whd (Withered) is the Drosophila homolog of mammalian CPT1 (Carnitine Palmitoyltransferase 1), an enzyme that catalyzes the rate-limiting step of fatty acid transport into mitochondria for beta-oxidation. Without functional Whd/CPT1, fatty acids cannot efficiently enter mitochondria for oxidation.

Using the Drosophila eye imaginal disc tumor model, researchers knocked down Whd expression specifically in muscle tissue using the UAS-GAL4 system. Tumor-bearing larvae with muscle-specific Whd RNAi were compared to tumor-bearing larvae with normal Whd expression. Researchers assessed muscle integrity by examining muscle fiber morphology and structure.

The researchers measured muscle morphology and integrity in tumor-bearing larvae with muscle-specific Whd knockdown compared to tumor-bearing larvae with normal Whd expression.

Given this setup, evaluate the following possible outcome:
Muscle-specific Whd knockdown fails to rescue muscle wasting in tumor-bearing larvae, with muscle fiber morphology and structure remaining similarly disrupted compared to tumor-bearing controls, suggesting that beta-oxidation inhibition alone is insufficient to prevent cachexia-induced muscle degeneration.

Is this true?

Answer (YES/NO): NO